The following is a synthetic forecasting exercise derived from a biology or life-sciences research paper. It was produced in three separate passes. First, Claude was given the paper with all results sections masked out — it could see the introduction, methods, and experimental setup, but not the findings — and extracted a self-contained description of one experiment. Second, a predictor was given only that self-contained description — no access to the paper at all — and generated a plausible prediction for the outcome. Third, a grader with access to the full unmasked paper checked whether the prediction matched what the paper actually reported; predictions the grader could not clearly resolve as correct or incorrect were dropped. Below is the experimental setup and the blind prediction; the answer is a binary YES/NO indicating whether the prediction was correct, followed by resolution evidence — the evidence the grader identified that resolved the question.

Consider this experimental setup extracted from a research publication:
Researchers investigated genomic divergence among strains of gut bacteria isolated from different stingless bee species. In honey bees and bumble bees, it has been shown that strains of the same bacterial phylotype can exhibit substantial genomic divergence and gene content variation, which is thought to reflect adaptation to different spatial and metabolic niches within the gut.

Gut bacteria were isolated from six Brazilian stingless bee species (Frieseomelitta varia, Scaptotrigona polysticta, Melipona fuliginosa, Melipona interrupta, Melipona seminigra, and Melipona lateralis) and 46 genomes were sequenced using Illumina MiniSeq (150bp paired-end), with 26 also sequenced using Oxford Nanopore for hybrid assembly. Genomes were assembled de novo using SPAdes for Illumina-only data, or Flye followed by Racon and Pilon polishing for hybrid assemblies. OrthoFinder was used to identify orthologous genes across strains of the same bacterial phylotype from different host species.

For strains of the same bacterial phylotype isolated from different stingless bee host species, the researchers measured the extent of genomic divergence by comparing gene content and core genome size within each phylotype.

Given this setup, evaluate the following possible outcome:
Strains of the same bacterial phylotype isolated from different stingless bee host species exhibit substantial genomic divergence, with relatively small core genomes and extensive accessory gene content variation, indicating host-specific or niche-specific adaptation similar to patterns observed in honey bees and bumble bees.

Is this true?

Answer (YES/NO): NO